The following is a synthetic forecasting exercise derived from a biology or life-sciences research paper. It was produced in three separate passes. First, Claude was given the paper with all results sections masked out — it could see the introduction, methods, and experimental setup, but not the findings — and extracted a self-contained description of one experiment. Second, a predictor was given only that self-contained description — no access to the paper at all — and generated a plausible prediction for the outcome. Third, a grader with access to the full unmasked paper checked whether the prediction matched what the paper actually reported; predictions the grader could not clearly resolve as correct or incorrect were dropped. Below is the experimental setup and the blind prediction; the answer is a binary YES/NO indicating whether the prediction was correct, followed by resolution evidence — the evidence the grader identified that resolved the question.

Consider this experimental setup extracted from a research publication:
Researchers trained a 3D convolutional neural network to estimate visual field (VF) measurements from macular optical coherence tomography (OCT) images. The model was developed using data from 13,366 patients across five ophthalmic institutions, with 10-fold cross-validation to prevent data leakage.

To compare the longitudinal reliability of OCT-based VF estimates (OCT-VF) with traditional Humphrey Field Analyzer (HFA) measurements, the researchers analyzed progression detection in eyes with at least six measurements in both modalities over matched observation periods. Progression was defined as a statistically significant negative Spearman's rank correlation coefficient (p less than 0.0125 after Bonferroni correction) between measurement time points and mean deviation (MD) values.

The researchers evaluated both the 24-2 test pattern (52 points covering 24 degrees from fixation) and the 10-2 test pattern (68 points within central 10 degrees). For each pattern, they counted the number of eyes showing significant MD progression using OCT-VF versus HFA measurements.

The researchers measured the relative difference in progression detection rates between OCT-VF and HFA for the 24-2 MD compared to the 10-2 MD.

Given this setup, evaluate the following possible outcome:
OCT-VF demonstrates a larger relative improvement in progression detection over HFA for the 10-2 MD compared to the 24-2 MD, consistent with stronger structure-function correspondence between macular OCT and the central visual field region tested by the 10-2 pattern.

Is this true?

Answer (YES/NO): NO